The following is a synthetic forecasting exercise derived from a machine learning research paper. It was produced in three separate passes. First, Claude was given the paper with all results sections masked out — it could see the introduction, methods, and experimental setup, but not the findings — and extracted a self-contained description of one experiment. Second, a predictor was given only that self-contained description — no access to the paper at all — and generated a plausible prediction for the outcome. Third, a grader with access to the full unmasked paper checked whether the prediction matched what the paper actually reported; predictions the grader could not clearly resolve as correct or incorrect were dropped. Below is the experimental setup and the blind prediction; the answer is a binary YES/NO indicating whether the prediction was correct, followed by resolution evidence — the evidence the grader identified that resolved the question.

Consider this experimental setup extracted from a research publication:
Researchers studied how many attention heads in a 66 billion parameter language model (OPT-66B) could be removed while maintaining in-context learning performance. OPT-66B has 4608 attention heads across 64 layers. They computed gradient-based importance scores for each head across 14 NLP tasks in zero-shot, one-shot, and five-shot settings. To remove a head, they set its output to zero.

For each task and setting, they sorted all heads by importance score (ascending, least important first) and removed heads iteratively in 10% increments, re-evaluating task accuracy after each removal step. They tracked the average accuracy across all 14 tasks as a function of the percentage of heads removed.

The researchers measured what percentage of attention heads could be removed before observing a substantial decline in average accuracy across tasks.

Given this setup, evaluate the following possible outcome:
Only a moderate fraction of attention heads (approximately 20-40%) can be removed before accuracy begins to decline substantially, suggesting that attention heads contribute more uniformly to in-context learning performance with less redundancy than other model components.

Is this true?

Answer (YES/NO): NO